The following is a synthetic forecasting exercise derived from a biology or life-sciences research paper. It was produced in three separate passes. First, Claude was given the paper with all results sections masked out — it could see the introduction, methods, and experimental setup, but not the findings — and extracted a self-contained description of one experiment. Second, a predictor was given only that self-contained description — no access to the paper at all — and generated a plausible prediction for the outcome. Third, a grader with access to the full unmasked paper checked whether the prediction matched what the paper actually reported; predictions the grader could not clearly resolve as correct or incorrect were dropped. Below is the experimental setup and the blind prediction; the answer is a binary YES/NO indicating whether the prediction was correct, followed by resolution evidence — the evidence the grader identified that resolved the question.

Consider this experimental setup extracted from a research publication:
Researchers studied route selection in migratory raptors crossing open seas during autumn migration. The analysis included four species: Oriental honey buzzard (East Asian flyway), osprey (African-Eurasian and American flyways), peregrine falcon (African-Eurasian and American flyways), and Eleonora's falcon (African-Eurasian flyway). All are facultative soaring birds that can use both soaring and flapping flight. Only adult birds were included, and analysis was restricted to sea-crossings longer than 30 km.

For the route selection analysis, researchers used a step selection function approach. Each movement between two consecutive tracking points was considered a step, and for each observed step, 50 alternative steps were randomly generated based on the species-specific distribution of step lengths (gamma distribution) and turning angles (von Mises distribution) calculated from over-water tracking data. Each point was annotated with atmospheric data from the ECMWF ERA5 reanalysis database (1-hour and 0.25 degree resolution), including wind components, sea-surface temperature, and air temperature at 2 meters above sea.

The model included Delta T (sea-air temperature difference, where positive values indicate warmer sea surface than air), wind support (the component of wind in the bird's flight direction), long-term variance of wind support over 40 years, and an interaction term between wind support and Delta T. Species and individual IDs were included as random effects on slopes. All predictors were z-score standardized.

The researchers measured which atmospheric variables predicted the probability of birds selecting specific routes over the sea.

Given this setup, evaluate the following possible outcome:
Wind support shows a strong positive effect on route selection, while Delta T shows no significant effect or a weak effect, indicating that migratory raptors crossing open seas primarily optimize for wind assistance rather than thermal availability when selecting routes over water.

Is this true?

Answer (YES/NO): NO